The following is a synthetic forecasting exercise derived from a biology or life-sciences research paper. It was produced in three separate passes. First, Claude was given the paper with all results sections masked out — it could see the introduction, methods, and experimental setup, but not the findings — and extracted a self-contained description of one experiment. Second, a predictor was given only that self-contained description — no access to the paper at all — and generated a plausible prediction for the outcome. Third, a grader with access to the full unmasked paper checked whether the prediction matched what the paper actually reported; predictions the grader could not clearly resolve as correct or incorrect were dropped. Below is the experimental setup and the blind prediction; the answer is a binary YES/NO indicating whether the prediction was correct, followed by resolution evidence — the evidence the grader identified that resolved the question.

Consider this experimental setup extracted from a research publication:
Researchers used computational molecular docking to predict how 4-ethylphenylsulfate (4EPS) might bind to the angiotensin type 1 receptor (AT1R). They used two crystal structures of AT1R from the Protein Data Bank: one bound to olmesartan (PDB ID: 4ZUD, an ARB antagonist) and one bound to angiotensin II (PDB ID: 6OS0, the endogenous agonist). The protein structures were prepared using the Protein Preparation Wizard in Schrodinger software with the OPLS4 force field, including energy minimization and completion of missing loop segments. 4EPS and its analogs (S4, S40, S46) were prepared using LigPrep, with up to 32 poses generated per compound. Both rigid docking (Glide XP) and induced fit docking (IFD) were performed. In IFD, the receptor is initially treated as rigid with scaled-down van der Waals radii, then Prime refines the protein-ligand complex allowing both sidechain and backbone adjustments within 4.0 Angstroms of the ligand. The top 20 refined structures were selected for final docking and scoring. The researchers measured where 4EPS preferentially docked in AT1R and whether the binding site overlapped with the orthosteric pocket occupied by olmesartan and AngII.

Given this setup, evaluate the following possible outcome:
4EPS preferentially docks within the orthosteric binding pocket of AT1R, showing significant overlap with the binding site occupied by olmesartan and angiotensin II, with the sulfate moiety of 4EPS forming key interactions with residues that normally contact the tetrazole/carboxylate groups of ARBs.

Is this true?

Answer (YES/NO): YES